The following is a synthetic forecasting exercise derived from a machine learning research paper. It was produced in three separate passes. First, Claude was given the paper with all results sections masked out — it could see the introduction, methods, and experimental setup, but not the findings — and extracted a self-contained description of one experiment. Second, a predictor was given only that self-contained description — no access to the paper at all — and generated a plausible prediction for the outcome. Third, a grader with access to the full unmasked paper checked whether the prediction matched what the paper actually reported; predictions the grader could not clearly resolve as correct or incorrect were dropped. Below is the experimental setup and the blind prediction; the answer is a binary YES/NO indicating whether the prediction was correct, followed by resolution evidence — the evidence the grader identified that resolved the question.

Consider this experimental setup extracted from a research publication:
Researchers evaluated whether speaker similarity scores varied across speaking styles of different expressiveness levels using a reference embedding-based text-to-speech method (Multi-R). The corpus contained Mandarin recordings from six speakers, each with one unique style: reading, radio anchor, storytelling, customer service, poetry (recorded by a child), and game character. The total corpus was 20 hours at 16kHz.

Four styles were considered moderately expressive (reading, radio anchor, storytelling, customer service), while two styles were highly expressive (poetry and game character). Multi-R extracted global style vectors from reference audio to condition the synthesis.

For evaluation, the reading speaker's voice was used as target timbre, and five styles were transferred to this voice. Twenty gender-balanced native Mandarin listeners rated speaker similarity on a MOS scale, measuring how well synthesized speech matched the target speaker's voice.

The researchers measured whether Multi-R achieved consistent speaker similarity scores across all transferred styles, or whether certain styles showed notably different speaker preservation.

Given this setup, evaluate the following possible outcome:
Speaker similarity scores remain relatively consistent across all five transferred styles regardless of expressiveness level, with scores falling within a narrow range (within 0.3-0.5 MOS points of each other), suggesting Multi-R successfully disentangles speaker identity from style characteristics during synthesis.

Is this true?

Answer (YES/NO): NO